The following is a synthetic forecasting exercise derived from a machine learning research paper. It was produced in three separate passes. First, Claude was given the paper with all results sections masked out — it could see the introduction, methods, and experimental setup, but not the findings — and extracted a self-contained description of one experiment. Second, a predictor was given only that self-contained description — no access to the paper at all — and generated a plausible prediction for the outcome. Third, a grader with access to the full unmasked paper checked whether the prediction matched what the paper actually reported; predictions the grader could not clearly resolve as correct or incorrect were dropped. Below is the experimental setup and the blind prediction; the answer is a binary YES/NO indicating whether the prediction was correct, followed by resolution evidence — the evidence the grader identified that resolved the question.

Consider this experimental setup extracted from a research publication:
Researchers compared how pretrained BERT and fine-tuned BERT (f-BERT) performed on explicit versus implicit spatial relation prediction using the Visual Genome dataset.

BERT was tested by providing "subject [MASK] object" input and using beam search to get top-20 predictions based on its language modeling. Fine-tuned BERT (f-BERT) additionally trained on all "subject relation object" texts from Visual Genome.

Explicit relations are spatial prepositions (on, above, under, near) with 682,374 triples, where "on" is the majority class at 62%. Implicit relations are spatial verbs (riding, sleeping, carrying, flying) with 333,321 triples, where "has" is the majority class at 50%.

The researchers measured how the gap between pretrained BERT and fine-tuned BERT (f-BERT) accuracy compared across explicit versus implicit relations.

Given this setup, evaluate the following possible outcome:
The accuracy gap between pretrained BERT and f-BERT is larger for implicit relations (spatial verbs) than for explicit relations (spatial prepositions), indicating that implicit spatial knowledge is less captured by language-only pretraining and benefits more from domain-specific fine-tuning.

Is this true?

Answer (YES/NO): YES